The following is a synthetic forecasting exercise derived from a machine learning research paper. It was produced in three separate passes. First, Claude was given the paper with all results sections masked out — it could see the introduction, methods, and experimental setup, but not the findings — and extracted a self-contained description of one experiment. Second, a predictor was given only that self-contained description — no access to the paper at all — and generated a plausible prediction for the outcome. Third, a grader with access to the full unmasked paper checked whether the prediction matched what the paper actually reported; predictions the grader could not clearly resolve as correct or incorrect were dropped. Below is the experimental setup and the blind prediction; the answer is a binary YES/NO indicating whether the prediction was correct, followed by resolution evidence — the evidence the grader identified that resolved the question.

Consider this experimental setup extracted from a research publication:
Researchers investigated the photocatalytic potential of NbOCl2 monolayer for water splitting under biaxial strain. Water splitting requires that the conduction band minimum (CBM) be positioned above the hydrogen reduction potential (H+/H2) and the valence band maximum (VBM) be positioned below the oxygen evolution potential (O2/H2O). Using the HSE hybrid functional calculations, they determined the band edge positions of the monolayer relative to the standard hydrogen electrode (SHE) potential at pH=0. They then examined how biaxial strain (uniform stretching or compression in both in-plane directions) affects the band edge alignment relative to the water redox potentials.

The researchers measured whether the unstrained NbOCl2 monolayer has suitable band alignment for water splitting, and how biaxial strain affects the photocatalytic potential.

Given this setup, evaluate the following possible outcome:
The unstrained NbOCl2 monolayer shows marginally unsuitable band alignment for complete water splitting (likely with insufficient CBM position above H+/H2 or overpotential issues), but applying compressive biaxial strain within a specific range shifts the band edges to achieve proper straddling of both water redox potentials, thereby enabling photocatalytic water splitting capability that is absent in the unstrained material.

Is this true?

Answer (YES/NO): NO